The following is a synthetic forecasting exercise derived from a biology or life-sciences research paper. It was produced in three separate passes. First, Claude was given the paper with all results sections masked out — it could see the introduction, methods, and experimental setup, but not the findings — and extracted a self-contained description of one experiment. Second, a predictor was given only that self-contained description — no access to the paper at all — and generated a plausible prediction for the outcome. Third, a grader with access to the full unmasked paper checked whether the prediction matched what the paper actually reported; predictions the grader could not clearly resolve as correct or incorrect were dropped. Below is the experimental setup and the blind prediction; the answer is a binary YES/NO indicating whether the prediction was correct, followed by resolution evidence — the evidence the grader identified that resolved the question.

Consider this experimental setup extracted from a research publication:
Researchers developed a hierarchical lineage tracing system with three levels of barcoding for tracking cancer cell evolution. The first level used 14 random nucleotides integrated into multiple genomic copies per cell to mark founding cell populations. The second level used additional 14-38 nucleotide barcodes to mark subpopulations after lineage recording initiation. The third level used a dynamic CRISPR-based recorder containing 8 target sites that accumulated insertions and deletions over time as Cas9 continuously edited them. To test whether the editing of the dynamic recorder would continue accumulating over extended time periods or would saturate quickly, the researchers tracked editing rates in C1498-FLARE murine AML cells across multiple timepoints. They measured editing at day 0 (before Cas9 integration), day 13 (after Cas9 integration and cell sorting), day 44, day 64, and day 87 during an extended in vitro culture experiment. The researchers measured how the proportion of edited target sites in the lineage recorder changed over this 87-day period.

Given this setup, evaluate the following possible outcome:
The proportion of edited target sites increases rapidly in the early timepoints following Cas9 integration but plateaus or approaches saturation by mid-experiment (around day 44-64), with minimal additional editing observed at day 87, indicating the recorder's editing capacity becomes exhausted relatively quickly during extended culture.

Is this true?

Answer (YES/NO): NO